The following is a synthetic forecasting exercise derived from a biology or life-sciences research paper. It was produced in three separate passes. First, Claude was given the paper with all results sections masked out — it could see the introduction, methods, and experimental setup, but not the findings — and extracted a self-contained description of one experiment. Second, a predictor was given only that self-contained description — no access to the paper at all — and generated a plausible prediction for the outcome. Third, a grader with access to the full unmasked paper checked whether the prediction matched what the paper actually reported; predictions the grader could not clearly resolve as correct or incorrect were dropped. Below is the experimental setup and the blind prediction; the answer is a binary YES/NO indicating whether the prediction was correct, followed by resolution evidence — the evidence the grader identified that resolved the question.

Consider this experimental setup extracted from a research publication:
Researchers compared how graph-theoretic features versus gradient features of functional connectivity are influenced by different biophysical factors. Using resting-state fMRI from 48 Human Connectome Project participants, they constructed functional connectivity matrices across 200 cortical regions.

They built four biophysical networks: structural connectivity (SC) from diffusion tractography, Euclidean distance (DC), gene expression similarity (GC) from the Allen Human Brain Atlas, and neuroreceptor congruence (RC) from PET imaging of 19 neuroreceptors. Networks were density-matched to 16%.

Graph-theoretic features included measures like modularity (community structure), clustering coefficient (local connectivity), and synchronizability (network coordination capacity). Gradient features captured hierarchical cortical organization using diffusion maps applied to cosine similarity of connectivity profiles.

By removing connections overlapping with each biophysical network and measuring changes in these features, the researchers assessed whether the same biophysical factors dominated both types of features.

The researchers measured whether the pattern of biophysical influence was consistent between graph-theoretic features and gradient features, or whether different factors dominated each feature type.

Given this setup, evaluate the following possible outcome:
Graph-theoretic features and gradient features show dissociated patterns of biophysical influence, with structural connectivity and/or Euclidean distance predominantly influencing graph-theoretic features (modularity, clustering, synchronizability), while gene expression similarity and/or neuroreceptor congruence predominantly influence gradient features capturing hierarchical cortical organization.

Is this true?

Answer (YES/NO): NO